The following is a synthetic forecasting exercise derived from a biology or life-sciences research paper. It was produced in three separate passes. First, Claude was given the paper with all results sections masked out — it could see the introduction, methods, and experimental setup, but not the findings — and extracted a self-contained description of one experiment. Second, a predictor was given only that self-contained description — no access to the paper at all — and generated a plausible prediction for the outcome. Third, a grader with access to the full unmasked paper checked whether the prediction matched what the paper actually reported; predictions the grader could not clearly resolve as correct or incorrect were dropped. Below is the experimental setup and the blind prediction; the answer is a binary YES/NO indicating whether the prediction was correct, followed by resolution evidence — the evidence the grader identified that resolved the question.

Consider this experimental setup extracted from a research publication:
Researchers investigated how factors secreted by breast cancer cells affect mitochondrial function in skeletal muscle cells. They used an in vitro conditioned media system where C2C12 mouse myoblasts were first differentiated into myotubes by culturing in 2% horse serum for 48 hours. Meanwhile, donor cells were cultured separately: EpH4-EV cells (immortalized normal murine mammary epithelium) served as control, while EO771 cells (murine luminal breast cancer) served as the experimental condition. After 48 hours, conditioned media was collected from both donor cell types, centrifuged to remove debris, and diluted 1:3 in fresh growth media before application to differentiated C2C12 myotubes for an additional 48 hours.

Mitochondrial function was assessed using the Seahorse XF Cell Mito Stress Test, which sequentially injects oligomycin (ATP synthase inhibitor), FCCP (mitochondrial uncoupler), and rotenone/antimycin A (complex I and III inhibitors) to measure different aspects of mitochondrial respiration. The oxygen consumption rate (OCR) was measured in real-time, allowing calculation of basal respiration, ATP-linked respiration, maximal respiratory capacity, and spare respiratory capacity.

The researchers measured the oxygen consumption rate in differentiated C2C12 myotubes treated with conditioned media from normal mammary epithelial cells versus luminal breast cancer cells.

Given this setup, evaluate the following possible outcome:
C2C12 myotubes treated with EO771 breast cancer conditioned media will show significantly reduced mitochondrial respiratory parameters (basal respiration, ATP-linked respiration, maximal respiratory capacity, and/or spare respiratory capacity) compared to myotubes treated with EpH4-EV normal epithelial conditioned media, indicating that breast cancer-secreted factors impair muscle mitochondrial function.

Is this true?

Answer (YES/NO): YES